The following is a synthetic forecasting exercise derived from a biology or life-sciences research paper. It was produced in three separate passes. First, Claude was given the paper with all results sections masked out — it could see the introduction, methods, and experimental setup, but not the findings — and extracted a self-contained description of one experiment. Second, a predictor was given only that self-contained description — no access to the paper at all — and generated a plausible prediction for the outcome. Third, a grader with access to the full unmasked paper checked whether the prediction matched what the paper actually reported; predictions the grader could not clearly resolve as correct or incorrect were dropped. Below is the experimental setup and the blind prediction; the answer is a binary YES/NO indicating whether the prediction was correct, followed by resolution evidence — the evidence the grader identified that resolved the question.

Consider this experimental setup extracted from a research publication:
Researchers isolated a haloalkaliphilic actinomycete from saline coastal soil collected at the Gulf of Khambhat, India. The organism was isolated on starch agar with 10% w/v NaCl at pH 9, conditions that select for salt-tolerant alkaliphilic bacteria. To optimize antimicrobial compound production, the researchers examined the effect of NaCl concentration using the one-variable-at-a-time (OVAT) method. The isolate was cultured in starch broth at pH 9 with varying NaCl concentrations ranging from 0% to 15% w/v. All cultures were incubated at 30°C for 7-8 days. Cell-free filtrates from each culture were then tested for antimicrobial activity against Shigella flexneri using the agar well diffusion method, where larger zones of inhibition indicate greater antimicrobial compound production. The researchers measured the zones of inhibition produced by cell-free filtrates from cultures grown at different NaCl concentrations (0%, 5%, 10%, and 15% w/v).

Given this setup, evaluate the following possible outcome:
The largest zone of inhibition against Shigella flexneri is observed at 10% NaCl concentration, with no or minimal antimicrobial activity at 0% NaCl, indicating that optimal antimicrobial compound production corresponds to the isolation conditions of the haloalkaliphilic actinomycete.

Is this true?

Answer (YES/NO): YES